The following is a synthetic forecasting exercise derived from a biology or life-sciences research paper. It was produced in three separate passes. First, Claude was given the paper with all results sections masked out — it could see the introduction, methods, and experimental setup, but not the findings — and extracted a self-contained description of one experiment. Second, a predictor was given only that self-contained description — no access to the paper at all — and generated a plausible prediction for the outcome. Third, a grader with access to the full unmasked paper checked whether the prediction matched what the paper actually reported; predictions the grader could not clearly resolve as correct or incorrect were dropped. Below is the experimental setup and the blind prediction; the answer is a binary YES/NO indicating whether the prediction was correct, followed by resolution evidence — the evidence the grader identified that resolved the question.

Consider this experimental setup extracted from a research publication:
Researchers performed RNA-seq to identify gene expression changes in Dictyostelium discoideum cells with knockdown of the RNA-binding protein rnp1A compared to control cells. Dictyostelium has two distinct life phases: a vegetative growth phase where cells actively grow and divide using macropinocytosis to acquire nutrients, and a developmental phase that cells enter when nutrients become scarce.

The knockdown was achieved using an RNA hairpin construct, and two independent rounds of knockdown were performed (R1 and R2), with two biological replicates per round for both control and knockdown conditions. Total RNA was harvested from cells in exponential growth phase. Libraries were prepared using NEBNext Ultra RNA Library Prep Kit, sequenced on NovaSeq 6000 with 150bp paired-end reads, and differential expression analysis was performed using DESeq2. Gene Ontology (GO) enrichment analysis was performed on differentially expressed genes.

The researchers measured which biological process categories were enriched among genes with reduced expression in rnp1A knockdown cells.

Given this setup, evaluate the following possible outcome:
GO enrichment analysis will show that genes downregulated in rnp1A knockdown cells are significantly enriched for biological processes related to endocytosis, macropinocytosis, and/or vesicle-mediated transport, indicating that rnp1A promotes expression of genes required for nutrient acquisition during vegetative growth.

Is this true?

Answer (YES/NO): NO